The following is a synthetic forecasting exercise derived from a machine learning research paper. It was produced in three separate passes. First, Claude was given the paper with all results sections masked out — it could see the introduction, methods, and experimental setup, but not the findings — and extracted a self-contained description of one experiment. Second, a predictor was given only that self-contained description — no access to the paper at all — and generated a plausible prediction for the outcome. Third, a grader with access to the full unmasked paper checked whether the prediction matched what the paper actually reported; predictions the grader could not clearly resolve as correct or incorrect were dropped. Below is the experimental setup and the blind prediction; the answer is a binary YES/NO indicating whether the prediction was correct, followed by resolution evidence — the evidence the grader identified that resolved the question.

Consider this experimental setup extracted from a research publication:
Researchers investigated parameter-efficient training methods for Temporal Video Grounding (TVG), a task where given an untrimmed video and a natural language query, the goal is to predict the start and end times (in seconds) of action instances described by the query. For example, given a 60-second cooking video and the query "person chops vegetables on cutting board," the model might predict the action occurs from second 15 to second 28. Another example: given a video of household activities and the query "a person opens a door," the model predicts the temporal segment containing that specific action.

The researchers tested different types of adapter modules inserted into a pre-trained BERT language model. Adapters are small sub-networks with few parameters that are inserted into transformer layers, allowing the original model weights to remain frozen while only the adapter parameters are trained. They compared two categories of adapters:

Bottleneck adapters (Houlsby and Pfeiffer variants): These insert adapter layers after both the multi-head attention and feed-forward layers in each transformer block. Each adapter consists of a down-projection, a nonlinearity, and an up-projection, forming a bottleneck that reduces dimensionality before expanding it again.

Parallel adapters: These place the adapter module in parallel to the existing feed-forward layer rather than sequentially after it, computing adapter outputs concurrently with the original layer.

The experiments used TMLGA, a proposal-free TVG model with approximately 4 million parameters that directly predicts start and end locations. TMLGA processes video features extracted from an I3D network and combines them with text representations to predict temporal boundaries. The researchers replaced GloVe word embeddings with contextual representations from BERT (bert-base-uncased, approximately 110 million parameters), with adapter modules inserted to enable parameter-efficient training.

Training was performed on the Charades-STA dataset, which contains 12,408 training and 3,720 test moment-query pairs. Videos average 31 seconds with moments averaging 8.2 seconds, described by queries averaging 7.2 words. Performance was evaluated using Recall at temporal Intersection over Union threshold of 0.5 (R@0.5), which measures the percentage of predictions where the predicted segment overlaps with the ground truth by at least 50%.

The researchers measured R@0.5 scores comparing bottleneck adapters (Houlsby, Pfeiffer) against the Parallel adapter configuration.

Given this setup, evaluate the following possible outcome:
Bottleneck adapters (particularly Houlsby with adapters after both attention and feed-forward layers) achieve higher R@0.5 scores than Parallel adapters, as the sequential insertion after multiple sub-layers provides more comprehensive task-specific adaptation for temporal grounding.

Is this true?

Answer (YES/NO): YES